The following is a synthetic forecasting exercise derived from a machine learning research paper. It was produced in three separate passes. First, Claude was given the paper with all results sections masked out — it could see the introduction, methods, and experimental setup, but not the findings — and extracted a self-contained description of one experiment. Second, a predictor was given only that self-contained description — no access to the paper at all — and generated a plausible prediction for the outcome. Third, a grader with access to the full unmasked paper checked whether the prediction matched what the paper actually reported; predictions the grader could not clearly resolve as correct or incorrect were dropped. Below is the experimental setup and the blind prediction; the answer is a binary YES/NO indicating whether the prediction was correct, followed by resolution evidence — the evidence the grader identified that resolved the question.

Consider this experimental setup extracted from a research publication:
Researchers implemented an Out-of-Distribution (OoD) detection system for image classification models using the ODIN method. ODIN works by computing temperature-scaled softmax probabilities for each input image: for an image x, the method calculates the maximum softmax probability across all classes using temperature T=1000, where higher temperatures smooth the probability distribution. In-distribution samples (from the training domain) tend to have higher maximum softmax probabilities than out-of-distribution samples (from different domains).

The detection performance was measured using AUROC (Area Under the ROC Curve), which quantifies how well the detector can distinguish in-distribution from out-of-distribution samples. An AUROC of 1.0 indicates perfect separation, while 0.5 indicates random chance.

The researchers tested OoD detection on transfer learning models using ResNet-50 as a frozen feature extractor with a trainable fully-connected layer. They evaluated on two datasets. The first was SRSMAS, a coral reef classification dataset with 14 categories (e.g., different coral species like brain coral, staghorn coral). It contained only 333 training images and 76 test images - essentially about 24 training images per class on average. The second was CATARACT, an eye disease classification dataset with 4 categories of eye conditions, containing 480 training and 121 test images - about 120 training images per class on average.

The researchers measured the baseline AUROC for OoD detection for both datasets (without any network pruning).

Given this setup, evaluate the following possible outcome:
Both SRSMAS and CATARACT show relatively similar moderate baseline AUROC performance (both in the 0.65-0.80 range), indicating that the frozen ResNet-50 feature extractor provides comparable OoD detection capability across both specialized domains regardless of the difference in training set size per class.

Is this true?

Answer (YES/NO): NO